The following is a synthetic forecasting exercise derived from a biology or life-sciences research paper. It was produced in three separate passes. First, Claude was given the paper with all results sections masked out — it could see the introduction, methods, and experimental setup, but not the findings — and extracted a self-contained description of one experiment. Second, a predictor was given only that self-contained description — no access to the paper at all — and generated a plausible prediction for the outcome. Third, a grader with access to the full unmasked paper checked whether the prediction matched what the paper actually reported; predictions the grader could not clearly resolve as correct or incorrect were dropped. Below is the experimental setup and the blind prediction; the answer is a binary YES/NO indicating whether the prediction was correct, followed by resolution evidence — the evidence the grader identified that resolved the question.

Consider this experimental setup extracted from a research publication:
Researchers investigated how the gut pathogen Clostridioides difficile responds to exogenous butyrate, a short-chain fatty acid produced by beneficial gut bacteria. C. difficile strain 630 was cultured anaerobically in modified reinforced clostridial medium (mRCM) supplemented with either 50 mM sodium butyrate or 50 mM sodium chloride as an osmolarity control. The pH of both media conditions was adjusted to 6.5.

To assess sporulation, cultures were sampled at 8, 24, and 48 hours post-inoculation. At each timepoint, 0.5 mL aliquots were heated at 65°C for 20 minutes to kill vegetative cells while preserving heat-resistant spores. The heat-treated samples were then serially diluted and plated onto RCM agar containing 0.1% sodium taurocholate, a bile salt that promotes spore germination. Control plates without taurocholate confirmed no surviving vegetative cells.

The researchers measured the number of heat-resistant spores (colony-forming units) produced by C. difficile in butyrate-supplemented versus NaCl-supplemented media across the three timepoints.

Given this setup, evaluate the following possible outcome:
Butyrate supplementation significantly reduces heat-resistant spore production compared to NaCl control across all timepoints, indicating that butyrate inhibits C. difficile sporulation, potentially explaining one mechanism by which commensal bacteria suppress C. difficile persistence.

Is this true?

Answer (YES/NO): NO